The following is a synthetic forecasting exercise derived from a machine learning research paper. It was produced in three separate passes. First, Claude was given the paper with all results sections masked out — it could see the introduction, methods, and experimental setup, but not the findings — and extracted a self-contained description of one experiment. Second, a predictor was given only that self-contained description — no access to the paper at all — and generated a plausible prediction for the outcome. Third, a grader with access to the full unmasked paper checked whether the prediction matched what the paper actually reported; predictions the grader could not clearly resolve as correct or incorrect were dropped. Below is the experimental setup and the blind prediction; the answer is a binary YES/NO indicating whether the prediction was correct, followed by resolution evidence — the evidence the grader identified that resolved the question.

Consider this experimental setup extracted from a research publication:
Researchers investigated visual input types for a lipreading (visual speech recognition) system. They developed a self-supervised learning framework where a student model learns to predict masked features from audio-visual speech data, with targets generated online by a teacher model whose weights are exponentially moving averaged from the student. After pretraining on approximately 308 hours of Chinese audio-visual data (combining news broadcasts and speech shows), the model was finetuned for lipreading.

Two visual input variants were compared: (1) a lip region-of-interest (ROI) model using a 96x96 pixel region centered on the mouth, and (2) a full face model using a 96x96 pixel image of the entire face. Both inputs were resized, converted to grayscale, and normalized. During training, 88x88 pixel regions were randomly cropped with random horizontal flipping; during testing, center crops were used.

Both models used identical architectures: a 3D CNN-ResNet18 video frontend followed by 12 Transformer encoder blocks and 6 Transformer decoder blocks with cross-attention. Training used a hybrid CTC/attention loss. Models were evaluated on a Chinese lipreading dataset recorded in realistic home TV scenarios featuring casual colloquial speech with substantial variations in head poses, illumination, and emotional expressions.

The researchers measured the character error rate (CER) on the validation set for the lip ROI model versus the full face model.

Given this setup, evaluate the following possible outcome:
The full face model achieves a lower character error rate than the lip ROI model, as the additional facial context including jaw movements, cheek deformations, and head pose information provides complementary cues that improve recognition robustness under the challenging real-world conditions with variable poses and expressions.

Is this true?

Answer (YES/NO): YES